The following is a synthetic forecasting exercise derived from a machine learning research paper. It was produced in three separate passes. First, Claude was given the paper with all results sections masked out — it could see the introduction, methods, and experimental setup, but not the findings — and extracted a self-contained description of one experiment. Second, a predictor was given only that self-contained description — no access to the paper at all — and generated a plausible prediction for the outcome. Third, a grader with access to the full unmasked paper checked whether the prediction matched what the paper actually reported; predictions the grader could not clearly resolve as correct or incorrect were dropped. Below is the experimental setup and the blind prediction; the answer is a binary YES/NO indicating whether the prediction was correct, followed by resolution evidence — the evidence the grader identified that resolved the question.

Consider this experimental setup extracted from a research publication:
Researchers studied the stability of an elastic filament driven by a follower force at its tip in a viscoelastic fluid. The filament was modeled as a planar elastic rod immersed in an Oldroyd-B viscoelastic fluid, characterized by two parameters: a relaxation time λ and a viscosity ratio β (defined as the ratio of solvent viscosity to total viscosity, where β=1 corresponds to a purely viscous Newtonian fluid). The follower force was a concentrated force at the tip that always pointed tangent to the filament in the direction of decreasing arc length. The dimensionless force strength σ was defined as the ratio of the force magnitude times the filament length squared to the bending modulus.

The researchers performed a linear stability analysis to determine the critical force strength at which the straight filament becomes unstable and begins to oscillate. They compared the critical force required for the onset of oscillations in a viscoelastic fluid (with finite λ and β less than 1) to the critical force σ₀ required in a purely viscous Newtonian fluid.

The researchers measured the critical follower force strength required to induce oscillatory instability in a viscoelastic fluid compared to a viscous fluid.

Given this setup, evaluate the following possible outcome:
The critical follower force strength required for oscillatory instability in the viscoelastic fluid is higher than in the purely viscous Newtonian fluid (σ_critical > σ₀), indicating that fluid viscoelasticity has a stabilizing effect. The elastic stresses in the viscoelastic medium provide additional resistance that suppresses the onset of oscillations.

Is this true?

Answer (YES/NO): YES